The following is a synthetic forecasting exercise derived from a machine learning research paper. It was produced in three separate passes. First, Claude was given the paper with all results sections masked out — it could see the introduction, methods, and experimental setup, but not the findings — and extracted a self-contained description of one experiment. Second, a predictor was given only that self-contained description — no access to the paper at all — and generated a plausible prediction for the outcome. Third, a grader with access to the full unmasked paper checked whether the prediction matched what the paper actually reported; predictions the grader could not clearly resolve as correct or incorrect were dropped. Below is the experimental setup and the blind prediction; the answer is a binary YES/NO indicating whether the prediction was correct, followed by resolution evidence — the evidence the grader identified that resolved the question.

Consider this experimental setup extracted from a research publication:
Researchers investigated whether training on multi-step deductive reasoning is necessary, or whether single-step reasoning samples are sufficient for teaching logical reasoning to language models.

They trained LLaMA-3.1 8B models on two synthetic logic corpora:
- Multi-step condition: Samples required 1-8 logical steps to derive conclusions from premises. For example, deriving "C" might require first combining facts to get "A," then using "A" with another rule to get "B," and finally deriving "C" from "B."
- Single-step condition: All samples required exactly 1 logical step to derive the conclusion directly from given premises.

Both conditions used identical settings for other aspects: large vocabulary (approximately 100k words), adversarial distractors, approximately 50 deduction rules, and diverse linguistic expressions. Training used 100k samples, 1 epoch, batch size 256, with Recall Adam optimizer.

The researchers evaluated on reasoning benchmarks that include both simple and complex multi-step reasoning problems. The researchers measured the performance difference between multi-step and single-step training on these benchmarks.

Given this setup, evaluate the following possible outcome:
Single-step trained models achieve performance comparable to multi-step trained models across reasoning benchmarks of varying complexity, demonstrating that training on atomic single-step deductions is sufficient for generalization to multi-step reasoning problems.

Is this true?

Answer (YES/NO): NO